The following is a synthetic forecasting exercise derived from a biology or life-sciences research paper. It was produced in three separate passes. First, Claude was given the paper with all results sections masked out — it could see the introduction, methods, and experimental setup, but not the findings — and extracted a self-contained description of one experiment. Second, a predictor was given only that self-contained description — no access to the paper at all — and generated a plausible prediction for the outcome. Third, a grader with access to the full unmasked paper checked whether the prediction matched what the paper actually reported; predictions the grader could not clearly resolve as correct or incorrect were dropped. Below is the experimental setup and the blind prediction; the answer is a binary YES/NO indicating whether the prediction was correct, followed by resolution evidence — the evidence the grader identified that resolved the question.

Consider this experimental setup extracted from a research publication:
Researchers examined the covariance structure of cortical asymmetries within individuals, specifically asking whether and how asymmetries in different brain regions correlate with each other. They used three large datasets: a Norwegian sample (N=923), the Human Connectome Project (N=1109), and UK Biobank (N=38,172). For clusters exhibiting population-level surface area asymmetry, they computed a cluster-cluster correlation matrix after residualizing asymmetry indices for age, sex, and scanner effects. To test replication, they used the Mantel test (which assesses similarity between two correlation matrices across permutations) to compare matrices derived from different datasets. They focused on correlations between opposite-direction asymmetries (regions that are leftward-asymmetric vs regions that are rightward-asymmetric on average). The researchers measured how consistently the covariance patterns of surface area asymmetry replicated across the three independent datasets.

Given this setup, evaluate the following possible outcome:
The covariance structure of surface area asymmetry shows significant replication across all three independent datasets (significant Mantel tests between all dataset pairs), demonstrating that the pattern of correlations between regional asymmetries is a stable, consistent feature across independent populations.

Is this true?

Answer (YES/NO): YES